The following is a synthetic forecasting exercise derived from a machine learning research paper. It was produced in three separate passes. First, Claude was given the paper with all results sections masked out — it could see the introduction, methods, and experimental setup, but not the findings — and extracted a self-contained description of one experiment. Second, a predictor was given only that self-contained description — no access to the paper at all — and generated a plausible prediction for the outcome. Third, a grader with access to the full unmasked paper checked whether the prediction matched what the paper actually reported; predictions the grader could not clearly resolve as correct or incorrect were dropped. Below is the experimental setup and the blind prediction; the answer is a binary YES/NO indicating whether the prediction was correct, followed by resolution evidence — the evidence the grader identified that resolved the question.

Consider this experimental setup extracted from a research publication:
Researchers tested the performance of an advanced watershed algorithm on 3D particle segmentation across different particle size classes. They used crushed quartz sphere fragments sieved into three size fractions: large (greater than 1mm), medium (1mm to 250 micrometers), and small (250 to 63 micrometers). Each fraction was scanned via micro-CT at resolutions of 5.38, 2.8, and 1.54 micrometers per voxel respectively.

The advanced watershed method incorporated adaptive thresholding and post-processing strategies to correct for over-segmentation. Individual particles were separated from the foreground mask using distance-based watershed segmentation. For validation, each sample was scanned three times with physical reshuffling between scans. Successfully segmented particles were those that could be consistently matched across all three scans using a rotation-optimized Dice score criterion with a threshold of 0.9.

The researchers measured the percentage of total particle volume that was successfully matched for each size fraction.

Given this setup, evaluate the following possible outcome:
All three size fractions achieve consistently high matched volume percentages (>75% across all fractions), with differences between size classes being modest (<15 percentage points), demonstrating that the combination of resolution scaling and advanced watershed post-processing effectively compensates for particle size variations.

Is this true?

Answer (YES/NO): YES